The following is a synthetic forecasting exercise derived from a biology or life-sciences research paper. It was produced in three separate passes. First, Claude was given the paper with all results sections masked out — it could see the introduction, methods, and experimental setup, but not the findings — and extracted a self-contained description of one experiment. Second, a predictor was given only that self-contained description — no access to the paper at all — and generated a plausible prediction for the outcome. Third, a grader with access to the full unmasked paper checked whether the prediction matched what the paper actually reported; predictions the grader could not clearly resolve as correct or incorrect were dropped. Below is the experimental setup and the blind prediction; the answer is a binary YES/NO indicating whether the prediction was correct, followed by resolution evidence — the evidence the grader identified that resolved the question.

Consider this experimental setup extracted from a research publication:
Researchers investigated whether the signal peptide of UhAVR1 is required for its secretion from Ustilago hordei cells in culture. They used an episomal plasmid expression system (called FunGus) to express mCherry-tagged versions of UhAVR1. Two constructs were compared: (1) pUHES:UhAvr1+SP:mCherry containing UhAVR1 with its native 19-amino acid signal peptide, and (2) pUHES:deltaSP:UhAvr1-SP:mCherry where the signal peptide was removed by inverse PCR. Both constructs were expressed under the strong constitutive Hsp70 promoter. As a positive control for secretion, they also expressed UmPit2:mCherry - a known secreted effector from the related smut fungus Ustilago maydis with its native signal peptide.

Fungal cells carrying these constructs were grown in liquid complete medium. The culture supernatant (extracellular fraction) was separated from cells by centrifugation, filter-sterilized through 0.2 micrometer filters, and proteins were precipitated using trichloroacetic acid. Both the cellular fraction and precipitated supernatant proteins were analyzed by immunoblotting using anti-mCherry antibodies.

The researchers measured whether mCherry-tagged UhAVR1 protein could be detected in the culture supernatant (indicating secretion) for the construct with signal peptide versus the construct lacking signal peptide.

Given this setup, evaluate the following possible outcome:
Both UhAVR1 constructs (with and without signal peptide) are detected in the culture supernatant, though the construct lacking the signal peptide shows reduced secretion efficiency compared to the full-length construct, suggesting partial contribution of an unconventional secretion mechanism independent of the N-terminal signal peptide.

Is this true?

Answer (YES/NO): NO